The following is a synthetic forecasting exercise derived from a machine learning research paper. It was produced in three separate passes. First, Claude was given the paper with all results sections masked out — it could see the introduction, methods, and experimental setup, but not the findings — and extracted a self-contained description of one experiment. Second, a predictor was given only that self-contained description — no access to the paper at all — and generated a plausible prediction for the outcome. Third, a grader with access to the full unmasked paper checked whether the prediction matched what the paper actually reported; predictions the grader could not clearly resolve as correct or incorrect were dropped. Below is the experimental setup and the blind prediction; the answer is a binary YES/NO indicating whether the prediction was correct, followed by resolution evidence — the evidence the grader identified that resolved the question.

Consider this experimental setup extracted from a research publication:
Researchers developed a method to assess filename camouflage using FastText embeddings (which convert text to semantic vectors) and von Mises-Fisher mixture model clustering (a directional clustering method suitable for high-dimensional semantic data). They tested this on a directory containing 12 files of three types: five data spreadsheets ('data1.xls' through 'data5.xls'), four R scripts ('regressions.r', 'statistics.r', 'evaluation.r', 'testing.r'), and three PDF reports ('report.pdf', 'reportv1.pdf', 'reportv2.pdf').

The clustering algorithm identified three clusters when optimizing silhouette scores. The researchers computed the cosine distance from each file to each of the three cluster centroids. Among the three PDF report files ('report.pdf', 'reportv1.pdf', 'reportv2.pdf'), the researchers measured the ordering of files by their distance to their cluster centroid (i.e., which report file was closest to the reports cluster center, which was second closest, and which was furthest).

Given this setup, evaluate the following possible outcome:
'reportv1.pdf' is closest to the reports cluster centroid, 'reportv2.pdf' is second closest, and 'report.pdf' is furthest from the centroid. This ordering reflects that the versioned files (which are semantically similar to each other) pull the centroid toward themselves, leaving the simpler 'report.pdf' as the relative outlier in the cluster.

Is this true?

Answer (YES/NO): NO